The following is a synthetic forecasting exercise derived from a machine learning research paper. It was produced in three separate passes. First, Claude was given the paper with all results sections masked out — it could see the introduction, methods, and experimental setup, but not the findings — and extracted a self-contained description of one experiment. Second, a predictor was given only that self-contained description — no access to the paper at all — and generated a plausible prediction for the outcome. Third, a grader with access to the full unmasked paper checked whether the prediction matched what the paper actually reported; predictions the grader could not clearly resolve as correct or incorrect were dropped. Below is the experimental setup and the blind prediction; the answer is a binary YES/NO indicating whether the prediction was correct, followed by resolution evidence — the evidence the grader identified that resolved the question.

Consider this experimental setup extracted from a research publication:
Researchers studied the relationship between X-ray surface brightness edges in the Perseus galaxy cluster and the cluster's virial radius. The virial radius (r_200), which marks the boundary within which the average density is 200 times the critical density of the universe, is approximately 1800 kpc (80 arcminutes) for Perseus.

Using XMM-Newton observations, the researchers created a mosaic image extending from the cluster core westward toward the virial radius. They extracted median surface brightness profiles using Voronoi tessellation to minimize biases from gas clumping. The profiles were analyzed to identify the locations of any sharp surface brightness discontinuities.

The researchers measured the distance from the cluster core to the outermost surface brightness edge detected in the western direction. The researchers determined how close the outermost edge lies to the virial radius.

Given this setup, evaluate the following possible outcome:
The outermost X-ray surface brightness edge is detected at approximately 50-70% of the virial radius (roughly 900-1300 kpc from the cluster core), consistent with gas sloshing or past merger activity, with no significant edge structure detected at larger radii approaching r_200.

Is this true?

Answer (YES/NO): NO